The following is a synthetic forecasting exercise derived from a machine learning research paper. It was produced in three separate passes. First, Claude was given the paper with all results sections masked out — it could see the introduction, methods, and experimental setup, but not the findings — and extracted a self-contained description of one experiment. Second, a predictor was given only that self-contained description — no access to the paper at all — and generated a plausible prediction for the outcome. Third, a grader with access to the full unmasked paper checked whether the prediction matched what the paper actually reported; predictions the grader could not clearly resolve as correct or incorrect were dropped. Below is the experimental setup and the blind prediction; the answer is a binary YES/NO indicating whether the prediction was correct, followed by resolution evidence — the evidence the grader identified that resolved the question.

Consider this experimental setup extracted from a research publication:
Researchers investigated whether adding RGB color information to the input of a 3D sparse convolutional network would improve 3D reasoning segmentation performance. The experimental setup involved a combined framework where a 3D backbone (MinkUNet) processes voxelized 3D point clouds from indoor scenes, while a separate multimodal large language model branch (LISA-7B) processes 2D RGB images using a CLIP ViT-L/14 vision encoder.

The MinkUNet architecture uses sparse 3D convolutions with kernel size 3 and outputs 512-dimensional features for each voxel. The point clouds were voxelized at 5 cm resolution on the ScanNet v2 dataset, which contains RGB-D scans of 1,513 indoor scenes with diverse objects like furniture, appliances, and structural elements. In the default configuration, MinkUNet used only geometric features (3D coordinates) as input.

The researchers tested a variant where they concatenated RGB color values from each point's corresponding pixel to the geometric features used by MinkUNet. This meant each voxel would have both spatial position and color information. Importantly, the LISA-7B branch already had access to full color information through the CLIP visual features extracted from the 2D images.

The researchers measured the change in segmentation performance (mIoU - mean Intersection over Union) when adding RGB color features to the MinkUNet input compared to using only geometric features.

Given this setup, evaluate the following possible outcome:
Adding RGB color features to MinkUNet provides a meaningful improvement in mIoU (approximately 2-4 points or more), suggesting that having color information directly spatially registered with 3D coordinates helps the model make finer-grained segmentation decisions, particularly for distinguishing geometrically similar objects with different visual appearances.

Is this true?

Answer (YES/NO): NO